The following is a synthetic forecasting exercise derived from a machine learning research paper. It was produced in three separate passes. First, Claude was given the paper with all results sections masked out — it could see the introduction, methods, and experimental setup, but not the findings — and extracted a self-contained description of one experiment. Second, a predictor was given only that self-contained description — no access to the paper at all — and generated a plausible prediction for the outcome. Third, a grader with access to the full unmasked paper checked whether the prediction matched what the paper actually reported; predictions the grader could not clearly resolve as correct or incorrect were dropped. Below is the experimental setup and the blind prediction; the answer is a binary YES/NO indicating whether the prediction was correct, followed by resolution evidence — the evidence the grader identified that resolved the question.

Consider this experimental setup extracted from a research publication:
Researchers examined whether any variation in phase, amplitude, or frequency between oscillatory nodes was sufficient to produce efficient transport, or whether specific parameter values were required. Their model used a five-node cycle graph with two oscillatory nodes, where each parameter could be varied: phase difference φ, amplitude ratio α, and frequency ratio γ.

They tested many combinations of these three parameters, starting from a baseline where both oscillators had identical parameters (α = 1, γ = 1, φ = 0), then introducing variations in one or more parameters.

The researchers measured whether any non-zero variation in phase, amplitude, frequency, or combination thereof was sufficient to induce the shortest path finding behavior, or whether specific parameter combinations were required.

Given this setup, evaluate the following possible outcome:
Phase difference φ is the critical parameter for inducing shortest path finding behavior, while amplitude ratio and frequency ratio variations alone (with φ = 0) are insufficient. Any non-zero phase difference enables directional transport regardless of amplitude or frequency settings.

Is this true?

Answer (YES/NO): NO